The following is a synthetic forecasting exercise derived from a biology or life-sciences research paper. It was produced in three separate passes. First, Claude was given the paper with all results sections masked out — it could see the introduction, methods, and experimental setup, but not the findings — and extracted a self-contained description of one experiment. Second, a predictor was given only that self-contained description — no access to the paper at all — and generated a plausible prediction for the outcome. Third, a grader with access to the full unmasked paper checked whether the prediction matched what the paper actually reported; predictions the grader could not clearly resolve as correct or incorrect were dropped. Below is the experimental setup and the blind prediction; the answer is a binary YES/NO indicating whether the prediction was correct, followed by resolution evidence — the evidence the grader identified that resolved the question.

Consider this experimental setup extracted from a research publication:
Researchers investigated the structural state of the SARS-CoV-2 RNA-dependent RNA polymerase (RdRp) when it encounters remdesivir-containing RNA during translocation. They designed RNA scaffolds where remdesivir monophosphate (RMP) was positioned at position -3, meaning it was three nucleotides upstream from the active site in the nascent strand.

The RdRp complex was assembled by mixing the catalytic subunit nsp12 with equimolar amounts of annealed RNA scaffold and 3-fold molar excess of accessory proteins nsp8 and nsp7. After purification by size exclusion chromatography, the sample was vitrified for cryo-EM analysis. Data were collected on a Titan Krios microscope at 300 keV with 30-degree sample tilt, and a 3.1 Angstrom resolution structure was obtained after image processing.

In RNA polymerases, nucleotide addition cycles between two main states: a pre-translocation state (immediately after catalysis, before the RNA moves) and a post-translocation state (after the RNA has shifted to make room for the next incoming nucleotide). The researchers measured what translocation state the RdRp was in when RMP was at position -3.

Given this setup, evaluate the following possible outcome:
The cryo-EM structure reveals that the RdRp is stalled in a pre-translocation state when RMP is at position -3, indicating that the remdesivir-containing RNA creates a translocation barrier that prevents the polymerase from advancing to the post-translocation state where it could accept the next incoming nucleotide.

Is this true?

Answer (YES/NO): YES